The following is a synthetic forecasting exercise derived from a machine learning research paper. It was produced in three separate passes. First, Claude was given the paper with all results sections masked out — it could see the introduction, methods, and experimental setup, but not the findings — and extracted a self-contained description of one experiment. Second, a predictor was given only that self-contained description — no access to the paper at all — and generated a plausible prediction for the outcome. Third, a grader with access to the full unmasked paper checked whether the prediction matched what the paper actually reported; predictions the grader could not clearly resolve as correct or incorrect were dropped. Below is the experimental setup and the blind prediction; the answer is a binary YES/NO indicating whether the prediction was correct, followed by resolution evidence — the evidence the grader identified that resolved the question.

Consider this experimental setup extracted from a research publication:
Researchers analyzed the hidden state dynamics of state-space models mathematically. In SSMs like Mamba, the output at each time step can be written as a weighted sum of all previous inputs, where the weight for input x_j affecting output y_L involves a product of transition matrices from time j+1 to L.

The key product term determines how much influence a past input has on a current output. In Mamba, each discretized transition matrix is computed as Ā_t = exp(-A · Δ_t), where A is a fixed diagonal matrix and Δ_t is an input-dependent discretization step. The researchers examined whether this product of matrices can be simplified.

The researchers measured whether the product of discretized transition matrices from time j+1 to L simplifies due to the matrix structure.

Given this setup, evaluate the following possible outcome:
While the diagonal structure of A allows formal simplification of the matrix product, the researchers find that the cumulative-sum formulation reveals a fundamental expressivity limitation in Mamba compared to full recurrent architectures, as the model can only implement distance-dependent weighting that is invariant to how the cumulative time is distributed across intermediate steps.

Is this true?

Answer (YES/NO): NO